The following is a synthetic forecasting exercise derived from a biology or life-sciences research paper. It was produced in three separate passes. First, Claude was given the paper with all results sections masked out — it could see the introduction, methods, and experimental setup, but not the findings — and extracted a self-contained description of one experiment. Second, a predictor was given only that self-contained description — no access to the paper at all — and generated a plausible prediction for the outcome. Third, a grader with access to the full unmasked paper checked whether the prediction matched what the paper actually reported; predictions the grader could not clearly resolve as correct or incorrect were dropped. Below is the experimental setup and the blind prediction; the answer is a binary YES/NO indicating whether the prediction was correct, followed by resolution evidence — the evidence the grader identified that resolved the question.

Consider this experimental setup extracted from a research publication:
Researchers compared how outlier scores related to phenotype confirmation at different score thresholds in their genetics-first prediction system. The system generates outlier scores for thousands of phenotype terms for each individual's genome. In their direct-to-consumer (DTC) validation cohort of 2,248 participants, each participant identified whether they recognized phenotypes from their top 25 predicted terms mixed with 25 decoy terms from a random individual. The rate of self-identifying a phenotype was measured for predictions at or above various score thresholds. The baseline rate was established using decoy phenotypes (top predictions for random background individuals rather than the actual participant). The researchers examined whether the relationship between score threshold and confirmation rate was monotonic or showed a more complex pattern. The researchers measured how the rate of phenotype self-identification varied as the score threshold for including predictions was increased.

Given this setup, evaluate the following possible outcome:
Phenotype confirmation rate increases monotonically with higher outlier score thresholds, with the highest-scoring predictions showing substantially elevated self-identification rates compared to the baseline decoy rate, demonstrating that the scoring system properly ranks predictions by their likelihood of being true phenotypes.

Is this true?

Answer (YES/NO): YES